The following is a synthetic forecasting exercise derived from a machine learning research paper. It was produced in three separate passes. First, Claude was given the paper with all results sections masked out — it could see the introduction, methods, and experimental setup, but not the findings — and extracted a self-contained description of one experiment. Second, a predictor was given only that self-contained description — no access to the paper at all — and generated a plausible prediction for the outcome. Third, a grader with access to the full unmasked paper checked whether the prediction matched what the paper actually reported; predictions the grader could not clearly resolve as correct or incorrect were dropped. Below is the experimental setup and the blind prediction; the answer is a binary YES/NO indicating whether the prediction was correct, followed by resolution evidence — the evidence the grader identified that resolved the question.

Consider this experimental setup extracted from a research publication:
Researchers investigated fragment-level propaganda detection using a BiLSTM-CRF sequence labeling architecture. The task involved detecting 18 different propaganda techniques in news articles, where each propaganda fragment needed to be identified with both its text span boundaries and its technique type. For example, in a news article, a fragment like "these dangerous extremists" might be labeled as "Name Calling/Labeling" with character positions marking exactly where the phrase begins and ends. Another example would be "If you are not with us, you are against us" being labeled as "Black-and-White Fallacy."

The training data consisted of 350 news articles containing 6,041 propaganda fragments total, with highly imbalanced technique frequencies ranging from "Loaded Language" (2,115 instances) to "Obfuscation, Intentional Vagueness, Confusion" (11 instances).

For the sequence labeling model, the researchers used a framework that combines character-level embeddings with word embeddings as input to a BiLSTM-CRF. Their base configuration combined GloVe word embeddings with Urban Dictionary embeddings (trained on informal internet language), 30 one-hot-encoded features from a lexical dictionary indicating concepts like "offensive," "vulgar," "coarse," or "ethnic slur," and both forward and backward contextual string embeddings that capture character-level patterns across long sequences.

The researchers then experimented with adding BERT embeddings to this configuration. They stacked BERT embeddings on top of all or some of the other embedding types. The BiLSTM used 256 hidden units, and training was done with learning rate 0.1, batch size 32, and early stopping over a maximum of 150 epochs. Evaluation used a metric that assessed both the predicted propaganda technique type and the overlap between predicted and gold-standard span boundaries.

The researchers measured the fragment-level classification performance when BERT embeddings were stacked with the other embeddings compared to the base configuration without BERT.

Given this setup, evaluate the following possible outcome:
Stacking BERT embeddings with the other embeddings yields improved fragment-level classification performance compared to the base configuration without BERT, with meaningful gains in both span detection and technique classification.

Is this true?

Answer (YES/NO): NO